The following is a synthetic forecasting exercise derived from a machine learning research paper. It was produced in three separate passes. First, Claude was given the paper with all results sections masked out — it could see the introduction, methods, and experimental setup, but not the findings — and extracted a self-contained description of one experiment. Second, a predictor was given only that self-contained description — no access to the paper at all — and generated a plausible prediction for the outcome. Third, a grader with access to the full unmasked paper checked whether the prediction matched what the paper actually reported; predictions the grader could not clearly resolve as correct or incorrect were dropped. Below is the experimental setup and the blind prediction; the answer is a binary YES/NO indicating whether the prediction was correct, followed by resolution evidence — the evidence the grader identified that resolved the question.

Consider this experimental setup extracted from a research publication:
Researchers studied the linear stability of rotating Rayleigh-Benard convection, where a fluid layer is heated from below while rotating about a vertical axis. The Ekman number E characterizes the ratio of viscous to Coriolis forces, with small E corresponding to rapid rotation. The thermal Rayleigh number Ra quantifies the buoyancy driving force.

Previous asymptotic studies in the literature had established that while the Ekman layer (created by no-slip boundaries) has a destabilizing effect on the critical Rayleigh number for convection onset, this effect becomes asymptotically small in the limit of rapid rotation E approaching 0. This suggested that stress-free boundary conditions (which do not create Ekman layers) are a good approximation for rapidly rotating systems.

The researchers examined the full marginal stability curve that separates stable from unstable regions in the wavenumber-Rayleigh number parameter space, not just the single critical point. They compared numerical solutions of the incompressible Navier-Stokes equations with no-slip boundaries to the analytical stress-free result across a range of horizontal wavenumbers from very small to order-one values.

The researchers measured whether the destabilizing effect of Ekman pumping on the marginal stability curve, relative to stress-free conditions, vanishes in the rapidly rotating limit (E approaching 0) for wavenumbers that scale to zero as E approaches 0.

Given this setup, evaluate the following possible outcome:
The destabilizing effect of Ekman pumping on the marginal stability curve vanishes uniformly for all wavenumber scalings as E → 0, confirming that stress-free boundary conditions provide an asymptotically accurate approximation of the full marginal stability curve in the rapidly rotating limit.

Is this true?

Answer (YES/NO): NO